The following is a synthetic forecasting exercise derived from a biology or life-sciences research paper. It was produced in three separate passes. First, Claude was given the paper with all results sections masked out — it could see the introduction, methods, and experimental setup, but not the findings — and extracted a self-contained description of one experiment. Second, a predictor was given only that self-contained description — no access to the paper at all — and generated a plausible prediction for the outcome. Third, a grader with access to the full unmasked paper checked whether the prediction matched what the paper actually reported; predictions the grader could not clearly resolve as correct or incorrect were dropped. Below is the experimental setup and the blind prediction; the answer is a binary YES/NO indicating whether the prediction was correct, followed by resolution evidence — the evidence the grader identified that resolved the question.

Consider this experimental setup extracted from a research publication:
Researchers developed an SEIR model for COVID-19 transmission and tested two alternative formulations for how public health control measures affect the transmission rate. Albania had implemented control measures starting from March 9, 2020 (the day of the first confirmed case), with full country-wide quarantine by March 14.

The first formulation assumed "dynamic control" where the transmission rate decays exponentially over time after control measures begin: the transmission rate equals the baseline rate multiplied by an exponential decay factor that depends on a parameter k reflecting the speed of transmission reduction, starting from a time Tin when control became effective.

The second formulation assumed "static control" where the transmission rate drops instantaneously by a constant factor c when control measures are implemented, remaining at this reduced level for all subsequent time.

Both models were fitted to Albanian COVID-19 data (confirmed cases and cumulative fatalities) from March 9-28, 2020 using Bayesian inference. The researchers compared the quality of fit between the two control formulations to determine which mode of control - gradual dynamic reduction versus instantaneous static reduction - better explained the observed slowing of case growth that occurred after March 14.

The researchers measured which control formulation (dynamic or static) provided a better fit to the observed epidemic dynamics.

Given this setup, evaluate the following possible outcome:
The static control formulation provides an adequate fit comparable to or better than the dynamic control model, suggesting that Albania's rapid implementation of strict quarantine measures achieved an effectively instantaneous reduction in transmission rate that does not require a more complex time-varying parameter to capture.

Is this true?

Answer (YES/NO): NO